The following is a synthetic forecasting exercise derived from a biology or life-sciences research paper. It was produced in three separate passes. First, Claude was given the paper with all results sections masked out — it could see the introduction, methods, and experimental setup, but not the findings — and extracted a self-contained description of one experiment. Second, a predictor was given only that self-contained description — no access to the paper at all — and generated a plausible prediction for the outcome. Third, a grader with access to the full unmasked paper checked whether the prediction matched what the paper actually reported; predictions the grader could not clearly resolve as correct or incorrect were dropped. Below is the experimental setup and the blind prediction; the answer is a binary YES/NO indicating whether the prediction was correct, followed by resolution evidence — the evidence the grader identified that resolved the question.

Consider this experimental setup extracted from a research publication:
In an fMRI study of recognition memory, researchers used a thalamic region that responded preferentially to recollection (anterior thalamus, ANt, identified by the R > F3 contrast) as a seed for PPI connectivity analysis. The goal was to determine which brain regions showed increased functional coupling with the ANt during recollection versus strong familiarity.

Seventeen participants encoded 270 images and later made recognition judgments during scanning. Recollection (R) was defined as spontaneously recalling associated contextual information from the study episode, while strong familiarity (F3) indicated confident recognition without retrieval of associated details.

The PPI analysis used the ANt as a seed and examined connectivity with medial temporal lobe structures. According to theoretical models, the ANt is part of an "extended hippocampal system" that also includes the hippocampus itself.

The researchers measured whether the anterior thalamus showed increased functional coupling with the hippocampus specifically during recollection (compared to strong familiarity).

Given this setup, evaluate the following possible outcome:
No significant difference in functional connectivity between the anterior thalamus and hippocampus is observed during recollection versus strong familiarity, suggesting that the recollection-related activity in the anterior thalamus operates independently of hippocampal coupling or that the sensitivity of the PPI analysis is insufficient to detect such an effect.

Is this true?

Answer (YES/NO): YES